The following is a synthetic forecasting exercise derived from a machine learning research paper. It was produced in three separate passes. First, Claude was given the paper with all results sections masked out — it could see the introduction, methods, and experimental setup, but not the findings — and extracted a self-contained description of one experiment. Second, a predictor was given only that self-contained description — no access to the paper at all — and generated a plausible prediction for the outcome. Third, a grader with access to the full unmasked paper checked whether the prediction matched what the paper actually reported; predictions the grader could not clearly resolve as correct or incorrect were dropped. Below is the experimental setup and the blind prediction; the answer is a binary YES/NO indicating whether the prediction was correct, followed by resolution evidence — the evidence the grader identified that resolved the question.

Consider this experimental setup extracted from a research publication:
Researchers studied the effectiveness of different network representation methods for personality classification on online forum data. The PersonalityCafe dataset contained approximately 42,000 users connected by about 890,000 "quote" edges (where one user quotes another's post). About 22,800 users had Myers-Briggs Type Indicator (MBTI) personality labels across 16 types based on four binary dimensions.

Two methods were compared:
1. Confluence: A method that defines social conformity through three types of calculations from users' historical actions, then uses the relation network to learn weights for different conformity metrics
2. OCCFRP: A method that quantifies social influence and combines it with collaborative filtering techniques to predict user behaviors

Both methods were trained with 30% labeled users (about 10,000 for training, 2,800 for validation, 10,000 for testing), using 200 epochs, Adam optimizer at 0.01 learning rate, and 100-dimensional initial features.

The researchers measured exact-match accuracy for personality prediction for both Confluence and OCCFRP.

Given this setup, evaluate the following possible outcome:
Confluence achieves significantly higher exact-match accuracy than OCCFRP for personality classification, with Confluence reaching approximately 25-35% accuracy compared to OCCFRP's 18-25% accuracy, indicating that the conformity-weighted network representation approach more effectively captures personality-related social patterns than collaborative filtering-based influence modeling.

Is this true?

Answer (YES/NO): NO